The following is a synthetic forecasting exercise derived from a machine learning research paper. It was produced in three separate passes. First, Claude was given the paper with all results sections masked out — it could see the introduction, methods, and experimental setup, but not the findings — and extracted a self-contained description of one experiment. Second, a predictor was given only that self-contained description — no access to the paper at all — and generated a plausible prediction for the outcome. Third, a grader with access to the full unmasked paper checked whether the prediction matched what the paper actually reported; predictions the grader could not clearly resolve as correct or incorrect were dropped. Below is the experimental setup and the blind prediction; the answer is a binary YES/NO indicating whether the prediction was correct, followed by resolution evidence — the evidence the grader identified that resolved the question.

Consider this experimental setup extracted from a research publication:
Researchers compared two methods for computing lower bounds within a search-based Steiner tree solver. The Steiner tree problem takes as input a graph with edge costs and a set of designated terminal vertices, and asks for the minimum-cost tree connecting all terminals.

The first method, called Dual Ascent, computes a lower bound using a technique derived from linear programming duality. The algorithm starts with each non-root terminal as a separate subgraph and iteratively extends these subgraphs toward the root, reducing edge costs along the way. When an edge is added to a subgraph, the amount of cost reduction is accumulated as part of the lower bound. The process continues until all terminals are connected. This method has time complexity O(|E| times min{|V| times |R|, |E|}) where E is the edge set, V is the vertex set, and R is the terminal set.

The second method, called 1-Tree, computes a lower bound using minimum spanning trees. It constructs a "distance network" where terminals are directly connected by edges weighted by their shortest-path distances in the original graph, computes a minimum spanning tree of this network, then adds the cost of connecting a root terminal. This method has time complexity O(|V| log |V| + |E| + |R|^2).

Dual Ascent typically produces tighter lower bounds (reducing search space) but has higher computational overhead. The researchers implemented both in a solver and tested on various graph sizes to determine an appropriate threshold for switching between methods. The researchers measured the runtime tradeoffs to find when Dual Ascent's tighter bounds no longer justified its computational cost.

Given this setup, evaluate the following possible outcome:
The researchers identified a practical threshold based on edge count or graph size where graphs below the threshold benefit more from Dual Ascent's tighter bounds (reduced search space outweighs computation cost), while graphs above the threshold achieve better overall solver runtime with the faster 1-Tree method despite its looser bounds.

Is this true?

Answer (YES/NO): YES